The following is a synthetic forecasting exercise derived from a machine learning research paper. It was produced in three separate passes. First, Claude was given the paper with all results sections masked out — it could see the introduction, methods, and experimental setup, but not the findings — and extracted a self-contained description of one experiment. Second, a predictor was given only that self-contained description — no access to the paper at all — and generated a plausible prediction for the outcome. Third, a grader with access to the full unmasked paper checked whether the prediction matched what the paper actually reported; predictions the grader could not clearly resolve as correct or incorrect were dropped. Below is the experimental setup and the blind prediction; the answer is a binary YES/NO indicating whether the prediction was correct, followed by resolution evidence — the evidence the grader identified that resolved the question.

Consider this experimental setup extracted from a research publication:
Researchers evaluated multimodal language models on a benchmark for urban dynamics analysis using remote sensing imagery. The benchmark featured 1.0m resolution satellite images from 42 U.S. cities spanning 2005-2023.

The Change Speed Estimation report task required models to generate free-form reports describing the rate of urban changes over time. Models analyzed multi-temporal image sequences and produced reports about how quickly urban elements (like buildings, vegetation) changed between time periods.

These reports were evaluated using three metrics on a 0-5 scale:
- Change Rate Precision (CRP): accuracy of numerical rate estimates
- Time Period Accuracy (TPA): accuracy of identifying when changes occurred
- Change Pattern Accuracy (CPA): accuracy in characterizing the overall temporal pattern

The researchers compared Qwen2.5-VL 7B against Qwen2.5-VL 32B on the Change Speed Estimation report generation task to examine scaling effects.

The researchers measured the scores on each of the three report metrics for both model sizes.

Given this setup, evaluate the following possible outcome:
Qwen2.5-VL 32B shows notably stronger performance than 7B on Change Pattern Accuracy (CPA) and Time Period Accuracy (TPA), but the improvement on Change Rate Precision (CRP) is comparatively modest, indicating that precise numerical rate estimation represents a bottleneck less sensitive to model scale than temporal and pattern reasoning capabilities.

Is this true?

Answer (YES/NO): NO